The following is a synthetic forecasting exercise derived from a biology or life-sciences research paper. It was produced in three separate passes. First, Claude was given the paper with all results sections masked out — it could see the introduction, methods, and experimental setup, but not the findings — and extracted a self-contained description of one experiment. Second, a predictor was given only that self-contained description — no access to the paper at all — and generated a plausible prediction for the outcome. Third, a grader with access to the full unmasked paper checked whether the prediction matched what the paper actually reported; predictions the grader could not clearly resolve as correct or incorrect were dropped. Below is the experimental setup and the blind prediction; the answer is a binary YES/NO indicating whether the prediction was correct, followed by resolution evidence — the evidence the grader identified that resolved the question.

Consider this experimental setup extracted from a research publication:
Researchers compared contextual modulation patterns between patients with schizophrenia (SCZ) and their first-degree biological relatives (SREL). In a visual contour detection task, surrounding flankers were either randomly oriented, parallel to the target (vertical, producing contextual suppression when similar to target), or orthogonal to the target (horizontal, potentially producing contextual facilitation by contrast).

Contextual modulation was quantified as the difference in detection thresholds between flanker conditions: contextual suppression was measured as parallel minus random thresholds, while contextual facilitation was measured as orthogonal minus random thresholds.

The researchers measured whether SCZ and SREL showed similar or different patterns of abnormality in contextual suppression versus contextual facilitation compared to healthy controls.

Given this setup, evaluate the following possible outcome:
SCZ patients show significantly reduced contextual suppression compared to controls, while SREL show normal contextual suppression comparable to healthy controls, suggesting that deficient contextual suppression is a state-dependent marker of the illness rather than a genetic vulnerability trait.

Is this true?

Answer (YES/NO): YES